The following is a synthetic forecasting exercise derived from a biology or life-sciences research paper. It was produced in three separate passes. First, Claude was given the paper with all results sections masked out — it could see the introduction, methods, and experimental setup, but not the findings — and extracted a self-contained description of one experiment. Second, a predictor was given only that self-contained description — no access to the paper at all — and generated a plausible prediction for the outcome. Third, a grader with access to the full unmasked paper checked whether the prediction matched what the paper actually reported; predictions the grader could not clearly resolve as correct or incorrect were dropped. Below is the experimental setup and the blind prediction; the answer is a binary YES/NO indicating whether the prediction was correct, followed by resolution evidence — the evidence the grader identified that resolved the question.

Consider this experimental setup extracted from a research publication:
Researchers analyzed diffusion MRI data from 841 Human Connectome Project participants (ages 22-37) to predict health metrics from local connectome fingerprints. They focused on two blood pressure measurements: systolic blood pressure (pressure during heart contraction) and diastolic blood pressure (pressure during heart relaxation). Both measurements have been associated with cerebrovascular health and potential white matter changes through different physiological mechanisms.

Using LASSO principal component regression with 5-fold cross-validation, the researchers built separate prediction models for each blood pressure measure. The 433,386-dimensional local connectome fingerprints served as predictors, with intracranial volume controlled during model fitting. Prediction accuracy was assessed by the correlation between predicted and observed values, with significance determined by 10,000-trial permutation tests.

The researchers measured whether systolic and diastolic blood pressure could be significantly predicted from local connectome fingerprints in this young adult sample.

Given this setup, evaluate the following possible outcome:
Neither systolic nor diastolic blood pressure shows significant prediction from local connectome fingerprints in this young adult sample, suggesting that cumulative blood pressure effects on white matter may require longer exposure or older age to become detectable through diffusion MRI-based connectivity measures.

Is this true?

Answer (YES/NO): NO